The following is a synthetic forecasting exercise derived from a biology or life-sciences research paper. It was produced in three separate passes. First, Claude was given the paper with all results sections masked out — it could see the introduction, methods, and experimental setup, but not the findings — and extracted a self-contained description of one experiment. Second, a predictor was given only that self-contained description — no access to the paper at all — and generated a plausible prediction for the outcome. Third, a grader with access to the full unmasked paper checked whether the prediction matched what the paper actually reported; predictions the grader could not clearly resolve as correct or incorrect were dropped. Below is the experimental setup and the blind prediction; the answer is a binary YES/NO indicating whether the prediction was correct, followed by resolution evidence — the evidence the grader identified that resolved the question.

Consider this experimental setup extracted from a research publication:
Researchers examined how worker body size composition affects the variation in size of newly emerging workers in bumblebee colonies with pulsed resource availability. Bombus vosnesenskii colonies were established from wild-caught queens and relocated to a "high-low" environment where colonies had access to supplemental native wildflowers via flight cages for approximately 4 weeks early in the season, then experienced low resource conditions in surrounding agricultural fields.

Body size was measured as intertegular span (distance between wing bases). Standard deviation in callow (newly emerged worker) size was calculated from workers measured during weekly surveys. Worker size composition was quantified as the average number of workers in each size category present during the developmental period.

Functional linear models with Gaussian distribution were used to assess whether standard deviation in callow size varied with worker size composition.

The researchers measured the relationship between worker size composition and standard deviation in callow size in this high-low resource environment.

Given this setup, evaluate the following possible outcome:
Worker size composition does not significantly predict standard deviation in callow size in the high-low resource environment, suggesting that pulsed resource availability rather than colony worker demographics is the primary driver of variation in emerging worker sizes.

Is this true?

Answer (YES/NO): NO